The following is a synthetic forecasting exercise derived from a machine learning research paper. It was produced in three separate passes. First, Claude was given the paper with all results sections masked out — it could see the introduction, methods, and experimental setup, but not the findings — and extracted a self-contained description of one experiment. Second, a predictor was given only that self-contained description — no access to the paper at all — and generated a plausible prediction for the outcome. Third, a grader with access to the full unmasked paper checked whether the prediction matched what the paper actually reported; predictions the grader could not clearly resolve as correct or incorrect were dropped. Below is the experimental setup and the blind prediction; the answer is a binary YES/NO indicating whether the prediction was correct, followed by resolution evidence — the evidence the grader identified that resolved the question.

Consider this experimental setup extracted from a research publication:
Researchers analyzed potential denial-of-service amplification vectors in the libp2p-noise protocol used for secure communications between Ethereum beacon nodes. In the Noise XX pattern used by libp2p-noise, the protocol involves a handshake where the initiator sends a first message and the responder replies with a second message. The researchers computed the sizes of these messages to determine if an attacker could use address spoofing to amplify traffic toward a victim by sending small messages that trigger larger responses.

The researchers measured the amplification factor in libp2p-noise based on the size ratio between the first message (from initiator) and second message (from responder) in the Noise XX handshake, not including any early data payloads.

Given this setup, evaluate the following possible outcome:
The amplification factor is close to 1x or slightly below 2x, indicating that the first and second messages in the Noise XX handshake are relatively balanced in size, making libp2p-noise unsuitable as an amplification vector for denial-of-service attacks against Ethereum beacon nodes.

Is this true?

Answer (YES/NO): NO